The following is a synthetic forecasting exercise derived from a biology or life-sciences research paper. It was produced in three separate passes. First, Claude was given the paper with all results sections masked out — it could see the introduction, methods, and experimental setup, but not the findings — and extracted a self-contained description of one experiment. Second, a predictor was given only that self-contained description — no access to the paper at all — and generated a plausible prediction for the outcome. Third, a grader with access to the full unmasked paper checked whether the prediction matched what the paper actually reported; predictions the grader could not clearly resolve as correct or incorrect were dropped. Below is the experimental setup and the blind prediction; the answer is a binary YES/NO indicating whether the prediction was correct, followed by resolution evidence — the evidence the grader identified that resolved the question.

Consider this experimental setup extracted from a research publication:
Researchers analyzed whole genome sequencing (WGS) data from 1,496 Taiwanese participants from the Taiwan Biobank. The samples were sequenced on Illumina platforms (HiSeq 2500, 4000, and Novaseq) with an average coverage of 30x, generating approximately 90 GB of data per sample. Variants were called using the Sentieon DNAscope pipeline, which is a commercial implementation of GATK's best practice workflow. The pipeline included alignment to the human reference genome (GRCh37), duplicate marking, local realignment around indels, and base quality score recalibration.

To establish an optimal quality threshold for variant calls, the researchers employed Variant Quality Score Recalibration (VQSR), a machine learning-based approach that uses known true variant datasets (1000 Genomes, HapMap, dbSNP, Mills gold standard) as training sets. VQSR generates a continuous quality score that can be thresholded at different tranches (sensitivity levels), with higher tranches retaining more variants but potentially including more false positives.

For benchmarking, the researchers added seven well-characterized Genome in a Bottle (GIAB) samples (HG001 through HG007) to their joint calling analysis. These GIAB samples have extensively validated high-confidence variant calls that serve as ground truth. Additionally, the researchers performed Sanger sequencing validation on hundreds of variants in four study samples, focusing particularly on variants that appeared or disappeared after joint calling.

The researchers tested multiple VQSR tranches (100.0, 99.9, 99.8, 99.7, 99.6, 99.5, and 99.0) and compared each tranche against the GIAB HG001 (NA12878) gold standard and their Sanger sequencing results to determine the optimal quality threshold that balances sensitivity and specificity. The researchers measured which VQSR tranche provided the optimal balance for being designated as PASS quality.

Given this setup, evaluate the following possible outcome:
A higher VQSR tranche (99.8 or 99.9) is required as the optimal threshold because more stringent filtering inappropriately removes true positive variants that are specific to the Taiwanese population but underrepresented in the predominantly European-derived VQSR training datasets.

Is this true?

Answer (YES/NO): NO